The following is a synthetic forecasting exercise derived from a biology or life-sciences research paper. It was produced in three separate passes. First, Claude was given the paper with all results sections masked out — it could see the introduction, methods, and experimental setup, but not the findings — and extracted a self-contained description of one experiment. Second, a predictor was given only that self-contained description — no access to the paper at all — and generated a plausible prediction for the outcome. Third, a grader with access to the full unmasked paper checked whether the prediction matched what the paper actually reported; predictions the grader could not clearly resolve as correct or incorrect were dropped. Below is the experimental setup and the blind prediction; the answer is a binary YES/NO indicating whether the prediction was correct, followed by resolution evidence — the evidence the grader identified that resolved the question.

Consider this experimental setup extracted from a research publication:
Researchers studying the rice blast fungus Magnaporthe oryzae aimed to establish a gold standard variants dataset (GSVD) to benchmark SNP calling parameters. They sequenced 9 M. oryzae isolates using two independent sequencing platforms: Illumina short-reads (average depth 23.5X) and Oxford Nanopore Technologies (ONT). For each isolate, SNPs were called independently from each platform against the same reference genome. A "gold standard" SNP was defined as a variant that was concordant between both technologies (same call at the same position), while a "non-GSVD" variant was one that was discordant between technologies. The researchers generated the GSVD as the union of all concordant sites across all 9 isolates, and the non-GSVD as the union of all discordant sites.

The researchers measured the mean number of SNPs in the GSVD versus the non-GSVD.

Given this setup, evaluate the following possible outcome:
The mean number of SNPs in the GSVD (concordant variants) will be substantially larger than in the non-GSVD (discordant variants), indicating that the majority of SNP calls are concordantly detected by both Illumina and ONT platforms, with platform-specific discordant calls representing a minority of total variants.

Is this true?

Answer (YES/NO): NO